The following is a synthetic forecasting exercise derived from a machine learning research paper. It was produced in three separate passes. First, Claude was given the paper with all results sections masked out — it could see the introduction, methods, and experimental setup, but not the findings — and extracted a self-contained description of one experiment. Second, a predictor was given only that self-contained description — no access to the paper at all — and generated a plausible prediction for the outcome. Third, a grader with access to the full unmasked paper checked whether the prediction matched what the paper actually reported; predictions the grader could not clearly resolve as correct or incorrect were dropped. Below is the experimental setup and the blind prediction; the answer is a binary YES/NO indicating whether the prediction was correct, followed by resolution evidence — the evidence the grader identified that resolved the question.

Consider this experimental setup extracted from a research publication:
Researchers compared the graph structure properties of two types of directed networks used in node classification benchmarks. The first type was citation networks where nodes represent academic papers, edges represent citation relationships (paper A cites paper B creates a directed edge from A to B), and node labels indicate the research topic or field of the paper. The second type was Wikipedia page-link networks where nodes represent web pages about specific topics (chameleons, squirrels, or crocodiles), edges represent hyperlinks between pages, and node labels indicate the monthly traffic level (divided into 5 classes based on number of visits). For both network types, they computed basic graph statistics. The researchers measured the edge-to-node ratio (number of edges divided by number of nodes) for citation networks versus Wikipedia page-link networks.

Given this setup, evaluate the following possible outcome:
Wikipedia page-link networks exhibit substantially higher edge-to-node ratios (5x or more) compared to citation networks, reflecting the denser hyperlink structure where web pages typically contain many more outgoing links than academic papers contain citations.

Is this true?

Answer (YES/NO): YES